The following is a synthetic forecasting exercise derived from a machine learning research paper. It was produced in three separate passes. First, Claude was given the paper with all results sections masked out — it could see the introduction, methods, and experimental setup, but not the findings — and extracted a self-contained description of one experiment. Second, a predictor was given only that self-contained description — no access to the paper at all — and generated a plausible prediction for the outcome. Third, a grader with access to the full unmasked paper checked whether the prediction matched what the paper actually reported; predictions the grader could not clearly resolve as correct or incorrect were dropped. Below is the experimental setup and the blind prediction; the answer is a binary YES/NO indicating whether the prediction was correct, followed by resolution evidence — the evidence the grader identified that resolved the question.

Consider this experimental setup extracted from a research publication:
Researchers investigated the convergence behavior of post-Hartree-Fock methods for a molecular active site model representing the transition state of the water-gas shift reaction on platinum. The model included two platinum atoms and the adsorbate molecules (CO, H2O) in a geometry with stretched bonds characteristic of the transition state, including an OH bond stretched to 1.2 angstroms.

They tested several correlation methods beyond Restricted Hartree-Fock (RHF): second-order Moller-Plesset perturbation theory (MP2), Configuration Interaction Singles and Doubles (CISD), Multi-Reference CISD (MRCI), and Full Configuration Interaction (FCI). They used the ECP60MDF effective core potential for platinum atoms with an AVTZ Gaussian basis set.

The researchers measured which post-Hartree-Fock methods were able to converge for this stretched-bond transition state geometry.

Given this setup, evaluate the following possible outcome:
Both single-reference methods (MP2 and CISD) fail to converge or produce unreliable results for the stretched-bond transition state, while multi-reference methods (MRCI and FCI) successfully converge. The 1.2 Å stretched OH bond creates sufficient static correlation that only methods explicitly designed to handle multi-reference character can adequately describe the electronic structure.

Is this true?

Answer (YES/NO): NO